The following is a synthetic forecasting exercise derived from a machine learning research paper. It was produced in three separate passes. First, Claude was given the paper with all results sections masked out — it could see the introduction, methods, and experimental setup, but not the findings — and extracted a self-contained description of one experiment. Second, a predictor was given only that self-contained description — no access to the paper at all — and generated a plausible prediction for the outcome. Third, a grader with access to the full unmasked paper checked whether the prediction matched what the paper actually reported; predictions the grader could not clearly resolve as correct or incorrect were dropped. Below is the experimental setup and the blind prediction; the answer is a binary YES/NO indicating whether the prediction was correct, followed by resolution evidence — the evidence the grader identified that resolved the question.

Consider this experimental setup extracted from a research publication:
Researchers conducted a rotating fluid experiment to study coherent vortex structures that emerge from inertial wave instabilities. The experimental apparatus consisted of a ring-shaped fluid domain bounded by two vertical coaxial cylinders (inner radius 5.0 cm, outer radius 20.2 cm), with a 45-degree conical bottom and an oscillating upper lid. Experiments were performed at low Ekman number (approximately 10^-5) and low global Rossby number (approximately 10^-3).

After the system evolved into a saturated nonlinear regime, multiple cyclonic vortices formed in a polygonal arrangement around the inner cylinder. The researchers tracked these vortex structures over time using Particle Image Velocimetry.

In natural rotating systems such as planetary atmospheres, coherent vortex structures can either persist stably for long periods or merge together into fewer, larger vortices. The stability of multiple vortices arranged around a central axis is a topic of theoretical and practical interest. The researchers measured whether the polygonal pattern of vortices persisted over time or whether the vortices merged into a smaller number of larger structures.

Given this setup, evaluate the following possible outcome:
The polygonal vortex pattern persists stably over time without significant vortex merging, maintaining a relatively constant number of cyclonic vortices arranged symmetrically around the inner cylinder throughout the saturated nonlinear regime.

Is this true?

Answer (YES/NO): YES